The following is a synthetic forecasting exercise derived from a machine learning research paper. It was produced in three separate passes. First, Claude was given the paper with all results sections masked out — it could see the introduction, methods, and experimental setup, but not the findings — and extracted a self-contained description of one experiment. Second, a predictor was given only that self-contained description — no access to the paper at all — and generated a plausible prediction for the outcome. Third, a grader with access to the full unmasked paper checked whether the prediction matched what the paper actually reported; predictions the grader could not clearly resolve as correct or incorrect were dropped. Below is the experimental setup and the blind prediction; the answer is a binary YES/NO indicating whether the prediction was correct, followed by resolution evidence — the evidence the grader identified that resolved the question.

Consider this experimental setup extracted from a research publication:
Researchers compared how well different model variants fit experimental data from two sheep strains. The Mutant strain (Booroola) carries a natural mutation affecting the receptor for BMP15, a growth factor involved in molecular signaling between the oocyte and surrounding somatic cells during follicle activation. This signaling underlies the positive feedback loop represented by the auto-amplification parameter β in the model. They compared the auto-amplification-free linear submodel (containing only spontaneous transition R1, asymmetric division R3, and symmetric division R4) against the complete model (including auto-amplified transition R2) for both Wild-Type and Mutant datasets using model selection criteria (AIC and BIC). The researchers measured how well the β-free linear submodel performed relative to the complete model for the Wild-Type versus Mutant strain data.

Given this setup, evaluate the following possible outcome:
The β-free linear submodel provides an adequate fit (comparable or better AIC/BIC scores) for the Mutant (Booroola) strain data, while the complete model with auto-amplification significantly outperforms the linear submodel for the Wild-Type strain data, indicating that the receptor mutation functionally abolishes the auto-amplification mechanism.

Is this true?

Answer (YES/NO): NO